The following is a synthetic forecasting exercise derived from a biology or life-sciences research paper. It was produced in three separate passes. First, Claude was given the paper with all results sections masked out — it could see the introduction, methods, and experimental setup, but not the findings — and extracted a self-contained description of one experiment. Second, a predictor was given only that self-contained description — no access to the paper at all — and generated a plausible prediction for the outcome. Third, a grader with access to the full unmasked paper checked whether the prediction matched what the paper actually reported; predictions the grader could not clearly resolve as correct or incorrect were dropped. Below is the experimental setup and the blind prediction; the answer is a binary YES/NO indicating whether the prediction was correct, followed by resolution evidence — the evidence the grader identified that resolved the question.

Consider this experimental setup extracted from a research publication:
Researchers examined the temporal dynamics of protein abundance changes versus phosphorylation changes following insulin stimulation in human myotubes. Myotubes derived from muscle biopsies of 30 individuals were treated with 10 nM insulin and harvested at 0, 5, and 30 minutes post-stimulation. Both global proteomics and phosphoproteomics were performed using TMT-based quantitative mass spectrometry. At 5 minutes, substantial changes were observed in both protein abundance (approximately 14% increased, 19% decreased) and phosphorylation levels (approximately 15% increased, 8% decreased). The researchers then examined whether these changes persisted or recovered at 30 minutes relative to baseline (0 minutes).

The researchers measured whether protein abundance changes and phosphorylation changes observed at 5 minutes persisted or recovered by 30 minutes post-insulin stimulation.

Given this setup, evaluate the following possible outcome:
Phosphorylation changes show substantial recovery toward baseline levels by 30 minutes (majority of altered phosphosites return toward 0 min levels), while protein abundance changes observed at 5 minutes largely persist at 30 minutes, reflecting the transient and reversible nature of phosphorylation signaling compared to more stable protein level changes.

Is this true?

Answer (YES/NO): NO